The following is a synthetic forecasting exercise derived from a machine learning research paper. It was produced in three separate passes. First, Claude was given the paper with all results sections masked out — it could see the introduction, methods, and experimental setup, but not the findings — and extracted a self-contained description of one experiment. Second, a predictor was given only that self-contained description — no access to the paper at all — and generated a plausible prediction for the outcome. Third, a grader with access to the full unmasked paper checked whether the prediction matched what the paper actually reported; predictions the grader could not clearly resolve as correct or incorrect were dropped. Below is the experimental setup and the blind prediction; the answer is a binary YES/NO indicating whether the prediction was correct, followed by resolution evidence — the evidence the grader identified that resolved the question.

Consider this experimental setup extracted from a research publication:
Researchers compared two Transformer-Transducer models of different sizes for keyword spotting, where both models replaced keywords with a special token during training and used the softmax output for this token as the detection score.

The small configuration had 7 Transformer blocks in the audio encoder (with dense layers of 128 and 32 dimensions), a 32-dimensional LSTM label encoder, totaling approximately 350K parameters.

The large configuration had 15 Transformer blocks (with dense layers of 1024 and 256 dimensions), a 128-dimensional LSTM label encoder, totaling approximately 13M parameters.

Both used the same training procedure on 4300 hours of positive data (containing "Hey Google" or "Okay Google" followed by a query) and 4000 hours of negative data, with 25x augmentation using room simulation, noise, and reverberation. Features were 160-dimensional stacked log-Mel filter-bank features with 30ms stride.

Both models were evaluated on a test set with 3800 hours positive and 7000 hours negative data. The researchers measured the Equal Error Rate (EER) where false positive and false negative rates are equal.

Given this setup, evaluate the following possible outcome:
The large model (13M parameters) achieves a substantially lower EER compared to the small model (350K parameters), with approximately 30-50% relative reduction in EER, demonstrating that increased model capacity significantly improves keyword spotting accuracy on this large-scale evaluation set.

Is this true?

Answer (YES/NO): YES